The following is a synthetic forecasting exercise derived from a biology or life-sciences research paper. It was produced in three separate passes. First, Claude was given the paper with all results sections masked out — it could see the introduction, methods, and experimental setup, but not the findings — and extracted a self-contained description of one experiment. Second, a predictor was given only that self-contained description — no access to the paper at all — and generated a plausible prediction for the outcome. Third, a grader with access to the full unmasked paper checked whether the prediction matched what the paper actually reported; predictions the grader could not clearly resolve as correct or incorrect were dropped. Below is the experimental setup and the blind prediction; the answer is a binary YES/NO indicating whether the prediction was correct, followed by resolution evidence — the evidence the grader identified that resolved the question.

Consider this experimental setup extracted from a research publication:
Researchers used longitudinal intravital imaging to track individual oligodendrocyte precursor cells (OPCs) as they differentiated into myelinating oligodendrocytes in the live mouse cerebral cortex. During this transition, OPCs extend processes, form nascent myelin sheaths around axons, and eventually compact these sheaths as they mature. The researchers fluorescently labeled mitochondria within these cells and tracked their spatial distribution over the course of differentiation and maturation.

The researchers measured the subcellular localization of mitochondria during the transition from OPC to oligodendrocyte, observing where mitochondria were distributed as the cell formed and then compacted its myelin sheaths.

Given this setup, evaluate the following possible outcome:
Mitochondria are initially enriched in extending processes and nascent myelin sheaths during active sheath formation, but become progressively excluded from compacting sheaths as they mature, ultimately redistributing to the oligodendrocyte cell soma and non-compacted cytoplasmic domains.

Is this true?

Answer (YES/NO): YES